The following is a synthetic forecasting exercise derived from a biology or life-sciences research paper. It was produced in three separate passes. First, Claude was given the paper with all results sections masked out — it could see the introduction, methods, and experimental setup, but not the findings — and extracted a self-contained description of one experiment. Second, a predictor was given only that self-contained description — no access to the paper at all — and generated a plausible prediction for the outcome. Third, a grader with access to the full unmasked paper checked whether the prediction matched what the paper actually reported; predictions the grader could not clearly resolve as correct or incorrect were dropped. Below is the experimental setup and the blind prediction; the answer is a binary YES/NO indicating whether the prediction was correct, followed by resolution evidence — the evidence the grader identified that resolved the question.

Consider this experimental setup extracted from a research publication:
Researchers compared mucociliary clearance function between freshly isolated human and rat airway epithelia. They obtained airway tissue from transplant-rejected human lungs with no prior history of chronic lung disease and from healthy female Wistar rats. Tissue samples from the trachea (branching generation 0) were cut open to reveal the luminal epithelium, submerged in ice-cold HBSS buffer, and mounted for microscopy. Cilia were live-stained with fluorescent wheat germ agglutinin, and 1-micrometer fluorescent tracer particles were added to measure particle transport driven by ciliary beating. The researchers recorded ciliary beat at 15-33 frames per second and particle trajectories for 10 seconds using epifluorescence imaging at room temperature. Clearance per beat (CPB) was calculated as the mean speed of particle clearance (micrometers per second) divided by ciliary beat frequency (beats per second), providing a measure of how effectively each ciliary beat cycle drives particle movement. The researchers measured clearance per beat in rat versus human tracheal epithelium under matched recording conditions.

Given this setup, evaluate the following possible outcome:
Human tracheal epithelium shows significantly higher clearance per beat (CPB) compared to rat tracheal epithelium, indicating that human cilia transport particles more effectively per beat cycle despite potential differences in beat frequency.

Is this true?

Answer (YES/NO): YES